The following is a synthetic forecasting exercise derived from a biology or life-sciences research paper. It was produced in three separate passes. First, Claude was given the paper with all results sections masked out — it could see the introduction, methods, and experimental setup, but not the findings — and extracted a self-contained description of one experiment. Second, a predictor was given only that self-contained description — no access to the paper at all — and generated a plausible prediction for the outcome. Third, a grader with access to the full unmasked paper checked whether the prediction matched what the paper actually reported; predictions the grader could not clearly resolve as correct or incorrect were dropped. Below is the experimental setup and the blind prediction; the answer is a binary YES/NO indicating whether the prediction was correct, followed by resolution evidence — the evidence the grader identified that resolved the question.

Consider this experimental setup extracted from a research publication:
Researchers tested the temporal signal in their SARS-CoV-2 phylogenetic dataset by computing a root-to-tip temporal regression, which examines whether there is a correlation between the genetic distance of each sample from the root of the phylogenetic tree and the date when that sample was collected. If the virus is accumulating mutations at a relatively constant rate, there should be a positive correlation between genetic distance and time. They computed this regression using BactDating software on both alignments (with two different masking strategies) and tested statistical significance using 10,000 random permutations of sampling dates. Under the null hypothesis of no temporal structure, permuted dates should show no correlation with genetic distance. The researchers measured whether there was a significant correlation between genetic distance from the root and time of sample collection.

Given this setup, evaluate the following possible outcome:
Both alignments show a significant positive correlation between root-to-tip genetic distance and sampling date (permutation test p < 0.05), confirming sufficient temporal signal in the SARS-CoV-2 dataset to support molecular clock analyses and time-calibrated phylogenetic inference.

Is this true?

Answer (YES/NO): YES